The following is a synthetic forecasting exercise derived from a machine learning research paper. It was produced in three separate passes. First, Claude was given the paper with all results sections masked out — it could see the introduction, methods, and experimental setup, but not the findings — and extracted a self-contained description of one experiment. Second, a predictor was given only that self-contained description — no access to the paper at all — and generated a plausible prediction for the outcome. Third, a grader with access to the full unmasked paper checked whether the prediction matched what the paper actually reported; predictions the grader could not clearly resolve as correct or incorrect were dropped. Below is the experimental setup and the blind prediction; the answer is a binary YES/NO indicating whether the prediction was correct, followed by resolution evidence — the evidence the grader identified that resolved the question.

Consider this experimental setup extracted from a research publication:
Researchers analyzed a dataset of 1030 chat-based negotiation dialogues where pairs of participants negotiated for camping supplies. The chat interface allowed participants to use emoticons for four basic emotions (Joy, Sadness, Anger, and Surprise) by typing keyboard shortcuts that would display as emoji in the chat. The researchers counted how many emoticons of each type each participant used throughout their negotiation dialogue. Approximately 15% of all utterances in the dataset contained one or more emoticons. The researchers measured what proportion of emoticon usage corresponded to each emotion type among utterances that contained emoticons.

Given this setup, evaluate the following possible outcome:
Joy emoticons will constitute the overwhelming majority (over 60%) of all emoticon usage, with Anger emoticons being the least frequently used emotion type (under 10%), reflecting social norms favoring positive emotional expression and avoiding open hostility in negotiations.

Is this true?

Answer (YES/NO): YES